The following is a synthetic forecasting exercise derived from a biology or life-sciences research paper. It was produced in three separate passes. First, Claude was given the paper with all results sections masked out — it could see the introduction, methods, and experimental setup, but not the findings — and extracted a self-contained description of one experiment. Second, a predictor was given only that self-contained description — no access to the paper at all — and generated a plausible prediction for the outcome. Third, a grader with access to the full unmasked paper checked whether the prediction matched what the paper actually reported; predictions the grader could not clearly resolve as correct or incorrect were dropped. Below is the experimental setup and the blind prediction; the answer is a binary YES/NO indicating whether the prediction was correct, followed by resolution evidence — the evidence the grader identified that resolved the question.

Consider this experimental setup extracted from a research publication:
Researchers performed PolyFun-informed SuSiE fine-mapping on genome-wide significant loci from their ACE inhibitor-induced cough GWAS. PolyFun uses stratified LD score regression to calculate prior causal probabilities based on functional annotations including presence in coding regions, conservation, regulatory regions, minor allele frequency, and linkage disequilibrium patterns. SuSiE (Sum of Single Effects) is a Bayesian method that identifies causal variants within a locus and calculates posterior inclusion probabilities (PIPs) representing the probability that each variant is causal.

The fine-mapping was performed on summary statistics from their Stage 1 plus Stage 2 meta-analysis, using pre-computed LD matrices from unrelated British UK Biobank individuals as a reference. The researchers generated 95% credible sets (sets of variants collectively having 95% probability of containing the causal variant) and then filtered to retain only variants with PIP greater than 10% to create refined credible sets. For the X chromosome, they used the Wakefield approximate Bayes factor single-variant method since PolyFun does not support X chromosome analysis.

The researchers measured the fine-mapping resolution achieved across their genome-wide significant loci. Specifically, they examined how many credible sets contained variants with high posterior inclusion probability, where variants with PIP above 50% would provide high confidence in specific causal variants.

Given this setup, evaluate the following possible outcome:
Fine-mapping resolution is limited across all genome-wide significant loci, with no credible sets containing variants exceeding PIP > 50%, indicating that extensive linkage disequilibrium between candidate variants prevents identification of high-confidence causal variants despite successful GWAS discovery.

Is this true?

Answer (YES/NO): NO